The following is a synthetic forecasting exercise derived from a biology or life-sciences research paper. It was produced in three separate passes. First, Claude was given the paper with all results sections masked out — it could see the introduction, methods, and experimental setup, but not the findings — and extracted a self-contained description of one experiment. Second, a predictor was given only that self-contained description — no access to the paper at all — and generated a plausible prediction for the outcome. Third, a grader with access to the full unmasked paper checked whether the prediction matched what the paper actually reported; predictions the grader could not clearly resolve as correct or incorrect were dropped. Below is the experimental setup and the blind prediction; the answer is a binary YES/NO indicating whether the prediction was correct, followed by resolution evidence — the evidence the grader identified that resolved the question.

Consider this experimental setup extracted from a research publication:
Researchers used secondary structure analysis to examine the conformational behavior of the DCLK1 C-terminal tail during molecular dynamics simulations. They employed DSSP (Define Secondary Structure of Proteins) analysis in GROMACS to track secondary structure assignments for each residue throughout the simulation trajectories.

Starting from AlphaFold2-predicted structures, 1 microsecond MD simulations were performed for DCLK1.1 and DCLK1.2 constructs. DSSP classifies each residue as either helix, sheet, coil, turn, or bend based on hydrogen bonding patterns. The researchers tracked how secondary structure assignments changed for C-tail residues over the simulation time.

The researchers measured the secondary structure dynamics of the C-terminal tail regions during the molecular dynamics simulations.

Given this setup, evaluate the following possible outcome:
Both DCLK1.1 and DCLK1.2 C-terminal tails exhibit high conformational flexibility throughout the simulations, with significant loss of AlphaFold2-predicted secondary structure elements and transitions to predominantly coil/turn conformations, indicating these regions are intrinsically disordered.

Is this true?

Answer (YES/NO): NO